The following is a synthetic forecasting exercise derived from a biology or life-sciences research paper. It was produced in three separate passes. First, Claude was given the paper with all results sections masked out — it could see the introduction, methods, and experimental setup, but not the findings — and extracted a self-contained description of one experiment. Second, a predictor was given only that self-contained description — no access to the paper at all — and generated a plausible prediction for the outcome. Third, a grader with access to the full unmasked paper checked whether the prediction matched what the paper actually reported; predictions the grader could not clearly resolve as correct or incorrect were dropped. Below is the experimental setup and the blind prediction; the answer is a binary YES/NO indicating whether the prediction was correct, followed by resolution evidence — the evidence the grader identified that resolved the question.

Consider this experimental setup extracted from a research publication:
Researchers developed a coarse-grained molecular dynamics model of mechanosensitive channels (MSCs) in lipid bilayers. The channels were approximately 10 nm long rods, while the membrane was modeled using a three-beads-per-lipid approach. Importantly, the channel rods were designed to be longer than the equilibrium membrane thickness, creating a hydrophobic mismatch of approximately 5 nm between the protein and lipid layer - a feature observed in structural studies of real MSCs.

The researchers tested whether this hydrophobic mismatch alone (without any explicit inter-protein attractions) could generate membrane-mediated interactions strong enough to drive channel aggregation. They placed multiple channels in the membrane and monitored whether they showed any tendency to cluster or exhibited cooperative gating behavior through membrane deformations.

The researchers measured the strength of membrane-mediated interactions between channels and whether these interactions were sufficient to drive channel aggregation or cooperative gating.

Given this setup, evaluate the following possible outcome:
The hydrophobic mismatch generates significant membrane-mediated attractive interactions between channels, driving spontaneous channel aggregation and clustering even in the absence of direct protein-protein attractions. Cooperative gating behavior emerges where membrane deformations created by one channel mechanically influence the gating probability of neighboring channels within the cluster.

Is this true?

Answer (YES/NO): NO